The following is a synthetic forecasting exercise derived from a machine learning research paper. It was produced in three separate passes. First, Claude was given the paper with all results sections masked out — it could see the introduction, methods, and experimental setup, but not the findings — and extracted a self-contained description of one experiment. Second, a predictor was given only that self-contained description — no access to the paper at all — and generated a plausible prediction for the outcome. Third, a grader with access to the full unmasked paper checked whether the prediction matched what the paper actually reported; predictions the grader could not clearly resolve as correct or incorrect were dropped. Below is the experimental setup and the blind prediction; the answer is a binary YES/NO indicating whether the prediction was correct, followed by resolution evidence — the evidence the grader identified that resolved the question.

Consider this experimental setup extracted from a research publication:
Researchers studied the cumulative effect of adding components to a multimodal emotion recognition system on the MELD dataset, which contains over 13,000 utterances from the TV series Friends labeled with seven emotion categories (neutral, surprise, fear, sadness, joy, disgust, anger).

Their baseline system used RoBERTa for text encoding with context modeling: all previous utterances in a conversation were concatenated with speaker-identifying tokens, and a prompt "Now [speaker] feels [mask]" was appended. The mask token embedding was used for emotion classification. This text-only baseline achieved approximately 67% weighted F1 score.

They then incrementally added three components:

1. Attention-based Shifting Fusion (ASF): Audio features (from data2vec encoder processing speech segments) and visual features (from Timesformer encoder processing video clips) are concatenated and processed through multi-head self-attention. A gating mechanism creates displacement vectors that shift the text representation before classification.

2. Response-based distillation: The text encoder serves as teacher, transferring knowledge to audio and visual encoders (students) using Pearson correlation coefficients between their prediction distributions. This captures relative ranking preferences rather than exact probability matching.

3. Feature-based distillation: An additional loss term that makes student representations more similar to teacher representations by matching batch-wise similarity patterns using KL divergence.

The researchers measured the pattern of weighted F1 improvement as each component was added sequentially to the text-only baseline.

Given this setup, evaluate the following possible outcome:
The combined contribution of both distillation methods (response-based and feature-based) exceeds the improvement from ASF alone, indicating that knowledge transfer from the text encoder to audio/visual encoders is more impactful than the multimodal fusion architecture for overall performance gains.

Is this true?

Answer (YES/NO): NO